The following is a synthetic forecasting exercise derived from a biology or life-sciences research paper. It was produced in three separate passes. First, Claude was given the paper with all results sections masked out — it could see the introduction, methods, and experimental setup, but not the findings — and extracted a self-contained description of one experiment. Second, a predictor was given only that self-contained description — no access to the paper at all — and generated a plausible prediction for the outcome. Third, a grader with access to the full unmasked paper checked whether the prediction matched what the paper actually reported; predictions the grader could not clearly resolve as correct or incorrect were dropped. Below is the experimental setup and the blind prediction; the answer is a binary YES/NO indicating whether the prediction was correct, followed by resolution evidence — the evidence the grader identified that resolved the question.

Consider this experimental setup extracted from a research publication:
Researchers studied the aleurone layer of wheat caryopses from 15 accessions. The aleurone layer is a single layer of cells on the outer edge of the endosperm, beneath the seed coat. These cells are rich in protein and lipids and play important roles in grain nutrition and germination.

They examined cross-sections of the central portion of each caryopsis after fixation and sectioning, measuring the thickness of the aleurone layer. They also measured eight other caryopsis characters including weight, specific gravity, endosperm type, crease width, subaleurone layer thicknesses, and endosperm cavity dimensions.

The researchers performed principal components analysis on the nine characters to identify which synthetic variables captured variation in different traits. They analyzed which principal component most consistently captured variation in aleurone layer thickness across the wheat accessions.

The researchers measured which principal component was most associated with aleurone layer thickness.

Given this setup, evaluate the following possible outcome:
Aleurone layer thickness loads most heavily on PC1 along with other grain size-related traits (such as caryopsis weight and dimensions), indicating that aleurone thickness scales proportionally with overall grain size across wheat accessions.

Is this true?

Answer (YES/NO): NO